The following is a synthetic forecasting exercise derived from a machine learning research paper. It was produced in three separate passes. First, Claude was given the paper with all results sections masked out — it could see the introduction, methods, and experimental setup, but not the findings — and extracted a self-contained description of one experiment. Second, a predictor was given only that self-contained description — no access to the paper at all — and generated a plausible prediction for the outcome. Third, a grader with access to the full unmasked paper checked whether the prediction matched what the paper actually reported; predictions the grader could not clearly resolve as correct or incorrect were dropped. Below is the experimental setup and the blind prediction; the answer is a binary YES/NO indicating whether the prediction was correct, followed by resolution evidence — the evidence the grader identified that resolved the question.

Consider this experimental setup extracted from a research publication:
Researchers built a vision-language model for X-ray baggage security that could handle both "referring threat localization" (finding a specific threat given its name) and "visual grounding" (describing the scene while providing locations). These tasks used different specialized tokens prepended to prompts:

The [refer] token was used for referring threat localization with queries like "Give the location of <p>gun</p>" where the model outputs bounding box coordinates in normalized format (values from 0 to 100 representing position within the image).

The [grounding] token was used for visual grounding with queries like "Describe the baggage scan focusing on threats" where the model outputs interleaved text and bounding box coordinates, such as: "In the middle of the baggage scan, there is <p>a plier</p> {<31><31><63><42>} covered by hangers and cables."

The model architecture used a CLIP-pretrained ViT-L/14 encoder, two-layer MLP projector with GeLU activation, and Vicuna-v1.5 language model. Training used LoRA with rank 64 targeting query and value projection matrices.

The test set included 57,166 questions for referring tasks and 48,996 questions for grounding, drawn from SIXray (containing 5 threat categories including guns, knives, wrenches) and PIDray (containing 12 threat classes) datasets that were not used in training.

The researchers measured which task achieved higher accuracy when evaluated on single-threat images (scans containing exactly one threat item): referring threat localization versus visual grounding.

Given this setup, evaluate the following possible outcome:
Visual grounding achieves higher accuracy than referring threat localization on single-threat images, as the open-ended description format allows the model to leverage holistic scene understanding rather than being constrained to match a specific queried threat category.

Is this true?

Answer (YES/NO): YES